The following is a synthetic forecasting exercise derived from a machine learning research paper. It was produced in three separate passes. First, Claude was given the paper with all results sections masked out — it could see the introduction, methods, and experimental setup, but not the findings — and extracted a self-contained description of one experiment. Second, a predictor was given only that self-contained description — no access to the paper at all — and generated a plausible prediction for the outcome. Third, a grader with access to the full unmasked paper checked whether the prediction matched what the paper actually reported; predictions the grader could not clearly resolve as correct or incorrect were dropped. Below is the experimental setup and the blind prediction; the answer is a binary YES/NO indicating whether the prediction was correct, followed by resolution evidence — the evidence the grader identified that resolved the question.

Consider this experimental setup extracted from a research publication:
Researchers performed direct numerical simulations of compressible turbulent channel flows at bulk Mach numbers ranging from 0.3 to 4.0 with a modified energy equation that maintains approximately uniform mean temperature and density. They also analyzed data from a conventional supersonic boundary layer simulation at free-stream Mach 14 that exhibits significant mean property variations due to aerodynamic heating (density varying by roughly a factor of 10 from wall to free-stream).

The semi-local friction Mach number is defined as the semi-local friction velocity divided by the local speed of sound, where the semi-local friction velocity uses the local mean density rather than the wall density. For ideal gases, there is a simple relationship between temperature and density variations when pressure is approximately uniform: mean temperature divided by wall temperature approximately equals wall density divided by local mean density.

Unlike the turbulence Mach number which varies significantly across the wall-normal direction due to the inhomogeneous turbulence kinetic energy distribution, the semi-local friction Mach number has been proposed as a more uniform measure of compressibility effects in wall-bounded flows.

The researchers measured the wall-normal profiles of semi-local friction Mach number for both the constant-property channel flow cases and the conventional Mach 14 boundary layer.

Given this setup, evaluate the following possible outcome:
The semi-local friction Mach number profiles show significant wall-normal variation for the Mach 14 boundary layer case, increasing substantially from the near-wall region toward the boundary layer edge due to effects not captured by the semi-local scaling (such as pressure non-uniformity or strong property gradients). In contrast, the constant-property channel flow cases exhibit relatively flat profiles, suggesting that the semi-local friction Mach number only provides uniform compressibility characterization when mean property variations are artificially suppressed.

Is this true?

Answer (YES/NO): NO